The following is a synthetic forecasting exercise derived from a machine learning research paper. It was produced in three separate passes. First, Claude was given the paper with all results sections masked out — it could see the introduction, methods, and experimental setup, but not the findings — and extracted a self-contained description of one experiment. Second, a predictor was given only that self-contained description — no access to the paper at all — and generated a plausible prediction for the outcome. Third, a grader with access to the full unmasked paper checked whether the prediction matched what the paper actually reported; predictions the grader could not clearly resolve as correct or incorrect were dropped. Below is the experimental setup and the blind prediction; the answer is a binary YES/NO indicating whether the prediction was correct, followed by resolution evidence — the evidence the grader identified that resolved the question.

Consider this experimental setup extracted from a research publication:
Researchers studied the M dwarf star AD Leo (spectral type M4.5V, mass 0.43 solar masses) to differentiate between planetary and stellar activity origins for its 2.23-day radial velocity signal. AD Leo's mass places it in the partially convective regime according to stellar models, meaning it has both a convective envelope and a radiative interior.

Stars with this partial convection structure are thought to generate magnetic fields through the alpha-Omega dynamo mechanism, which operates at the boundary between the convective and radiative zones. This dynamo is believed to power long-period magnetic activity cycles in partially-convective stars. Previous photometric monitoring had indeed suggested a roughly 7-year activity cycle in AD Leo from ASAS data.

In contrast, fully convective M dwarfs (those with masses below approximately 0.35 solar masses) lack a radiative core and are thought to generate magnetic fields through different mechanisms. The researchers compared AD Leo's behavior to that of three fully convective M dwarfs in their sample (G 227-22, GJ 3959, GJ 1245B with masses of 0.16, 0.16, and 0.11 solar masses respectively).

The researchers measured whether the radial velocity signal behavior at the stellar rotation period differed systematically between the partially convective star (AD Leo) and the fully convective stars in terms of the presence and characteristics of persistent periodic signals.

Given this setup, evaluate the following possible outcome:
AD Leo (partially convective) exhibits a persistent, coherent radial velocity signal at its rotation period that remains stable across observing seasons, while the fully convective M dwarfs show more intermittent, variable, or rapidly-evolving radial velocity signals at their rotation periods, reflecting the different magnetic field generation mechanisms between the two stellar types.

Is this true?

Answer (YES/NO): NO